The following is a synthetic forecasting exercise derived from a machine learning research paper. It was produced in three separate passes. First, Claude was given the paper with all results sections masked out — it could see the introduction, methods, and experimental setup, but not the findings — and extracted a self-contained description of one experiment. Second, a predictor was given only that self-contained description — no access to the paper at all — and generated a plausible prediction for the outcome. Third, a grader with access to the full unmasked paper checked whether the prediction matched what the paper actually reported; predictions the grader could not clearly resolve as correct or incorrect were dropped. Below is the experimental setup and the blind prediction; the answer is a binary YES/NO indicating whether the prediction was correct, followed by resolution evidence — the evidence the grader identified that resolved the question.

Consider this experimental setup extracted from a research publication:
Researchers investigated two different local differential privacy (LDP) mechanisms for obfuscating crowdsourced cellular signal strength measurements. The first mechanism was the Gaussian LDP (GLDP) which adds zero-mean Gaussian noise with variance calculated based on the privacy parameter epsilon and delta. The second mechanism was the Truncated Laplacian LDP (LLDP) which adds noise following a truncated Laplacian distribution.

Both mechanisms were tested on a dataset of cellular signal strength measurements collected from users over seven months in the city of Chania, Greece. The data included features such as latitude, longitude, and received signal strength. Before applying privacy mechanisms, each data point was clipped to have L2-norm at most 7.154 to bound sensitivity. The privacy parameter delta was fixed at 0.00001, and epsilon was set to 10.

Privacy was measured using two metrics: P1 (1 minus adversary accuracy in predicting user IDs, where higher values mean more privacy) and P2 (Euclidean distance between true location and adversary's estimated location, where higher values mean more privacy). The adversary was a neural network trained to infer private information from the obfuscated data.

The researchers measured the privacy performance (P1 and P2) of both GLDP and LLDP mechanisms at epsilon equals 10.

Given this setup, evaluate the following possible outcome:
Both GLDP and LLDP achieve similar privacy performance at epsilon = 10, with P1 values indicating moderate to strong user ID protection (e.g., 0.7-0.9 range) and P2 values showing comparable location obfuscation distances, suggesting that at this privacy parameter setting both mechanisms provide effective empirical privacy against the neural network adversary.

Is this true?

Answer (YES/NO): NO